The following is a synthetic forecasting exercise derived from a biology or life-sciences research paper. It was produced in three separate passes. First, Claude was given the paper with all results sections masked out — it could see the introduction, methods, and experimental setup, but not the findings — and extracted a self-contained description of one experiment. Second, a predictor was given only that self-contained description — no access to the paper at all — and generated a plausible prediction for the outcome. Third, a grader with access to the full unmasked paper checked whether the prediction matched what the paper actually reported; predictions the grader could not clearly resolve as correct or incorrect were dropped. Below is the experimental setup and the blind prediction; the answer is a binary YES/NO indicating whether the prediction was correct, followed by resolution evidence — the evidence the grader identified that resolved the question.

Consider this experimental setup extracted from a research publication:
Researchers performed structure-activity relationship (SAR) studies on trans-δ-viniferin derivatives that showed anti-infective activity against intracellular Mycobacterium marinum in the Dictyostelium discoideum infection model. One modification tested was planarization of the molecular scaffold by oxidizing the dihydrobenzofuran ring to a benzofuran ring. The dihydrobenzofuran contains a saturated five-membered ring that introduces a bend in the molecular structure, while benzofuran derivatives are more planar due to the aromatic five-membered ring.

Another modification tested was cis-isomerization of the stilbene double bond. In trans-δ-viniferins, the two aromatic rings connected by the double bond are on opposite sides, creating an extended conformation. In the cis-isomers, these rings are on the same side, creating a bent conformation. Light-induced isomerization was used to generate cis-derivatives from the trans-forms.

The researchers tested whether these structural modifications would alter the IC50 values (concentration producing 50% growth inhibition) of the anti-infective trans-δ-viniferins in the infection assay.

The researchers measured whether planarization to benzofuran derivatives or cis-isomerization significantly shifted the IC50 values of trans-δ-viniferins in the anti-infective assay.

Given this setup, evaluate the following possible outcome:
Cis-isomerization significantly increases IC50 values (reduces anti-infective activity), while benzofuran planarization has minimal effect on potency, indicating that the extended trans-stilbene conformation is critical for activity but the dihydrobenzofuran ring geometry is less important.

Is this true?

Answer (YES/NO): NO